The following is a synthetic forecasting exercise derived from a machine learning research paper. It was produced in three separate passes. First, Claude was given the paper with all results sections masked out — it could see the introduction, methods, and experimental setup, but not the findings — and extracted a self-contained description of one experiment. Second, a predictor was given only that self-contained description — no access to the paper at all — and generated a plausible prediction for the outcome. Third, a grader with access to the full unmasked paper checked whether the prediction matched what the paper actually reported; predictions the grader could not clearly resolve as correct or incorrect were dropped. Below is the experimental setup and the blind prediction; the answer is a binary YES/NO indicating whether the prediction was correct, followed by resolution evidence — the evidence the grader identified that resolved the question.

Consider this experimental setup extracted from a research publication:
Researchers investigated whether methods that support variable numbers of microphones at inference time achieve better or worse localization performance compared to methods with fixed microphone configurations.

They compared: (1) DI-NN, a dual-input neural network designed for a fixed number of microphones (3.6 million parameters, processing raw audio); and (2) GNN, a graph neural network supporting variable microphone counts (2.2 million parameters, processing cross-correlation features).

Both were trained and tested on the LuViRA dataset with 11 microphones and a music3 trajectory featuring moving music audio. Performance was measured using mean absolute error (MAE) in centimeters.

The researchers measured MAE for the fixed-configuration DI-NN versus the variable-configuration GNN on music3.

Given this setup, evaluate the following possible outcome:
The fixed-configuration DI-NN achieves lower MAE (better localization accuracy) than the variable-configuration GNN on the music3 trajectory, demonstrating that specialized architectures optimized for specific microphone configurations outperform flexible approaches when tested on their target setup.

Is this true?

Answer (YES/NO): NO